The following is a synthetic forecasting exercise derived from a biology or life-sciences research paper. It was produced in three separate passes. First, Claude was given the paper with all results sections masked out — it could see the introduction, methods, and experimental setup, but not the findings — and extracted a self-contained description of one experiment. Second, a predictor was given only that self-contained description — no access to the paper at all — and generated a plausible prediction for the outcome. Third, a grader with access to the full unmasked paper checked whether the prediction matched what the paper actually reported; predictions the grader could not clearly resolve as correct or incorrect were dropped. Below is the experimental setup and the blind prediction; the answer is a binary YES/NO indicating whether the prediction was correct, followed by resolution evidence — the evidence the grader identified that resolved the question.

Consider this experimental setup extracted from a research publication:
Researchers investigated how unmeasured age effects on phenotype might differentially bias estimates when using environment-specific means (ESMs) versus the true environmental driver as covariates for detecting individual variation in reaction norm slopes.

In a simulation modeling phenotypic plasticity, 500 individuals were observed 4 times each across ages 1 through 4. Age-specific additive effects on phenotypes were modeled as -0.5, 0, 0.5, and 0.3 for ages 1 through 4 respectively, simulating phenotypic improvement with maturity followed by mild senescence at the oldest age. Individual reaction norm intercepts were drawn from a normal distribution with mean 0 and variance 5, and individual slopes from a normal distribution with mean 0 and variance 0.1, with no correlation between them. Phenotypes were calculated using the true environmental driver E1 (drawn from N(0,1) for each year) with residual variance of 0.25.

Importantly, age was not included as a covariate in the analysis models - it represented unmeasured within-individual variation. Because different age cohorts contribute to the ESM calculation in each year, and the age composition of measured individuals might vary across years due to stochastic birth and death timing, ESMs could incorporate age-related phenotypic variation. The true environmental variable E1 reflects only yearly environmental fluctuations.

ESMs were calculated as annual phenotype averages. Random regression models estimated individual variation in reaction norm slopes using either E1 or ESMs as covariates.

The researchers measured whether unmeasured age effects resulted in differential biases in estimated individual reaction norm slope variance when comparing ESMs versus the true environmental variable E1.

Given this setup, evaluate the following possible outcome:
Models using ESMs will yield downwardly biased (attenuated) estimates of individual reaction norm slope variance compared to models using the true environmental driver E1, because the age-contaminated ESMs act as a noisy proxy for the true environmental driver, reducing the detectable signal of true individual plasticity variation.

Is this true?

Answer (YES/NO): NO